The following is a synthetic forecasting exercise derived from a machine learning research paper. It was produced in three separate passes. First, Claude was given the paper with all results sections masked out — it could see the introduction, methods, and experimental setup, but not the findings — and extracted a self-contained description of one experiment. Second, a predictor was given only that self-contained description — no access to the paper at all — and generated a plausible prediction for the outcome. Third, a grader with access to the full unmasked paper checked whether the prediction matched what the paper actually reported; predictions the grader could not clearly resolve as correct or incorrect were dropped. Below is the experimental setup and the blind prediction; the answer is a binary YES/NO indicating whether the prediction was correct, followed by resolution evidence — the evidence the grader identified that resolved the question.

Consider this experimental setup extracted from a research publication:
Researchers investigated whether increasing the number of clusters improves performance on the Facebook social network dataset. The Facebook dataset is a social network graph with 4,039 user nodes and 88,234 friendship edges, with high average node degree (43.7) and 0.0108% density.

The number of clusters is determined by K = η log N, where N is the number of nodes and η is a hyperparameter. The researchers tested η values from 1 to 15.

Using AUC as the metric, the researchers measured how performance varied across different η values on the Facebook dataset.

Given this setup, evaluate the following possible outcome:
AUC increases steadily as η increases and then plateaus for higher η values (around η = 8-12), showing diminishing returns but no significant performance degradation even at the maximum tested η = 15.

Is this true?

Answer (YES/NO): NO